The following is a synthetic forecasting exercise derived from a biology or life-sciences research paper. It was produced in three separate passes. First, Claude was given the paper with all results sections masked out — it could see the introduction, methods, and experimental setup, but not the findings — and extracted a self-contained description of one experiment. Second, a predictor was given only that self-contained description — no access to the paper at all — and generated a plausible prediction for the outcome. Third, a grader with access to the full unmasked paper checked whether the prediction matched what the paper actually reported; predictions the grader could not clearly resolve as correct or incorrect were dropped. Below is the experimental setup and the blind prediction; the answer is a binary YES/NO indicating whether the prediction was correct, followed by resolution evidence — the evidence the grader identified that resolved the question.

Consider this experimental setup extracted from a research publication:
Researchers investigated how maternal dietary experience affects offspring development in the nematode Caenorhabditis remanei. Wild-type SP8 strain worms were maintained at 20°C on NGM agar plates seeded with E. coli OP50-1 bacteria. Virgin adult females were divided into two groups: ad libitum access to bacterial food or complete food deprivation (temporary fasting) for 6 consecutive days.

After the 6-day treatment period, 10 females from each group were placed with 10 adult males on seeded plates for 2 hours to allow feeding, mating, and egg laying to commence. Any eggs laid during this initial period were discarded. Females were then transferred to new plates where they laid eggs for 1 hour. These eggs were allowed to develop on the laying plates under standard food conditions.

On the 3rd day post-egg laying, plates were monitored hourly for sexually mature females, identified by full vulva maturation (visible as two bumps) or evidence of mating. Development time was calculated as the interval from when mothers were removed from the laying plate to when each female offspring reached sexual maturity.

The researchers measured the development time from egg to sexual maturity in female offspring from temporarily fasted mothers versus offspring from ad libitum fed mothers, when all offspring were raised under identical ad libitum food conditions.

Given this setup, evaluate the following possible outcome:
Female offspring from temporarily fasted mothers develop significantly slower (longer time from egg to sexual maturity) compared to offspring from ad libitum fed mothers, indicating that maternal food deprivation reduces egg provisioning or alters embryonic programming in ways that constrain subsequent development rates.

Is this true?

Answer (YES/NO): YES